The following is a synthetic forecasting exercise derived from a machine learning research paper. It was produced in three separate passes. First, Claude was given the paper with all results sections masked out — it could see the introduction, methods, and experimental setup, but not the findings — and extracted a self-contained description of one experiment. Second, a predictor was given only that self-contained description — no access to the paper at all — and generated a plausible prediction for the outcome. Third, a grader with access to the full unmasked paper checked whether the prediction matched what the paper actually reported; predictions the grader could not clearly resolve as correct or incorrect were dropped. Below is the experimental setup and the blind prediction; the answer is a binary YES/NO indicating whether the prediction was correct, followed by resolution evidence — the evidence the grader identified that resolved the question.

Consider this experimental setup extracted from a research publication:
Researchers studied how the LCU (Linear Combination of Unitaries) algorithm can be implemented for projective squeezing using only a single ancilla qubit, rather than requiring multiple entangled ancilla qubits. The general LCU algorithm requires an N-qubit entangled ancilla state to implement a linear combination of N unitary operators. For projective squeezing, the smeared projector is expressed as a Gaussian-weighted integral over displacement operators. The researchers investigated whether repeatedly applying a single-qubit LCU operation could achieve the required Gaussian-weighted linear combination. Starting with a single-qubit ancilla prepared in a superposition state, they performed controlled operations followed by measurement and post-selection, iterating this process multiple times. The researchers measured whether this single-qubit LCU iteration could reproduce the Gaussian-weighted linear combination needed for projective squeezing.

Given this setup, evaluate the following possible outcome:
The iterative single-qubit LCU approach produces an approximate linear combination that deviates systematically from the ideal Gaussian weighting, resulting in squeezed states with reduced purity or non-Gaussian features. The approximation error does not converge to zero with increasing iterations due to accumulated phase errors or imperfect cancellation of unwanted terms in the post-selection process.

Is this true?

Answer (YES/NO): NO